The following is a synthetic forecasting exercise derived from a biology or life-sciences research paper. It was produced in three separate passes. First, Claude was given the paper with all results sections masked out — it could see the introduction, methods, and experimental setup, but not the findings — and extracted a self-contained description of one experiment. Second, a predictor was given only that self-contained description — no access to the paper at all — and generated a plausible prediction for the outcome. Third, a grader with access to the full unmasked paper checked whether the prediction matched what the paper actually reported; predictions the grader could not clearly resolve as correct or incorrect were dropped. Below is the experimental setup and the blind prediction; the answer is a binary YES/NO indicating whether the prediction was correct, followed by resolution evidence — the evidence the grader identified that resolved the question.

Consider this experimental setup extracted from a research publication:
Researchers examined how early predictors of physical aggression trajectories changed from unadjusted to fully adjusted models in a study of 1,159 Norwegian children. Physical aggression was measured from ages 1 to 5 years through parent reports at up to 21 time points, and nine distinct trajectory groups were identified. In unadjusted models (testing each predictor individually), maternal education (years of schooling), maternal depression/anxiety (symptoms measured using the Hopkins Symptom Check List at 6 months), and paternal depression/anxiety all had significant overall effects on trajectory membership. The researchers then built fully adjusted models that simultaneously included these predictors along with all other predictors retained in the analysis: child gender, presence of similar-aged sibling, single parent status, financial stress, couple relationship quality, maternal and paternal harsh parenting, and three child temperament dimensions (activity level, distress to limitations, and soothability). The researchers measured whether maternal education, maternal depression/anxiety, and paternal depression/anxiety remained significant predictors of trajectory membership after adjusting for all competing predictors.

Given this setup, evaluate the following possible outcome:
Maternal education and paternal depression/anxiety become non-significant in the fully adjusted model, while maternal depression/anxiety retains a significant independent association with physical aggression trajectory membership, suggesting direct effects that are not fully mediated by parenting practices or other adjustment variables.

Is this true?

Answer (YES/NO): NO